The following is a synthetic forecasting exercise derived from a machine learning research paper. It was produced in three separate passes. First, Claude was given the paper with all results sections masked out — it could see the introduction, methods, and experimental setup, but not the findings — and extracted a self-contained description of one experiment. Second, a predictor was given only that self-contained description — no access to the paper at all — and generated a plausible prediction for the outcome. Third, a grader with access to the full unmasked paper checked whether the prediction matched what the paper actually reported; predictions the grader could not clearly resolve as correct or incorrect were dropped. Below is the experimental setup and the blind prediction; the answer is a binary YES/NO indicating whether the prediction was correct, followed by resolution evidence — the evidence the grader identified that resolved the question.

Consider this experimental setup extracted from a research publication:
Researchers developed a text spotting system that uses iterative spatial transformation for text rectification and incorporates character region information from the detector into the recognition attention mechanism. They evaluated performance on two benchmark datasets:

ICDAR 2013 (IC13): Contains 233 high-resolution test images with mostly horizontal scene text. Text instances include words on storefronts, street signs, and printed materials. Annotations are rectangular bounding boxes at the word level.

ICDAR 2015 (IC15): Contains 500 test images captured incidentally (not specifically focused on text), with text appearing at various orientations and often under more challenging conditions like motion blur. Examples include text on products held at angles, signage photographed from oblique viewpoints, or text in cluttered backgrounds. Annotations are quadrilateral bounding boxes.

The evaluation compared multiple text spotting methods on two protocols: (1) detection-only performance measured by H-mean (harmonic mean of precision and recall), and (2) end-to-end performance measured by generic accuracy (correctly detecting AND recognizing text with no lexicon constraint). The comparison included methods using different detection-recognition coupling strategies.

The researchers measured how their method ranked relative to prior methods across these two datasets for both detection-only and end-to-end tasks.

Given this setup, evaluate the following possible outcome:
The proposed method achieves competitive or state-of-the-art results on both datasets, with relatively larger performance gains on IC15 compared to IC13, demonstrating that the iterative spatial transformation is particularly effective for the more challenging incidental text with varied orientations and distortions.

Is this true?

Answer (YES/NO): NO